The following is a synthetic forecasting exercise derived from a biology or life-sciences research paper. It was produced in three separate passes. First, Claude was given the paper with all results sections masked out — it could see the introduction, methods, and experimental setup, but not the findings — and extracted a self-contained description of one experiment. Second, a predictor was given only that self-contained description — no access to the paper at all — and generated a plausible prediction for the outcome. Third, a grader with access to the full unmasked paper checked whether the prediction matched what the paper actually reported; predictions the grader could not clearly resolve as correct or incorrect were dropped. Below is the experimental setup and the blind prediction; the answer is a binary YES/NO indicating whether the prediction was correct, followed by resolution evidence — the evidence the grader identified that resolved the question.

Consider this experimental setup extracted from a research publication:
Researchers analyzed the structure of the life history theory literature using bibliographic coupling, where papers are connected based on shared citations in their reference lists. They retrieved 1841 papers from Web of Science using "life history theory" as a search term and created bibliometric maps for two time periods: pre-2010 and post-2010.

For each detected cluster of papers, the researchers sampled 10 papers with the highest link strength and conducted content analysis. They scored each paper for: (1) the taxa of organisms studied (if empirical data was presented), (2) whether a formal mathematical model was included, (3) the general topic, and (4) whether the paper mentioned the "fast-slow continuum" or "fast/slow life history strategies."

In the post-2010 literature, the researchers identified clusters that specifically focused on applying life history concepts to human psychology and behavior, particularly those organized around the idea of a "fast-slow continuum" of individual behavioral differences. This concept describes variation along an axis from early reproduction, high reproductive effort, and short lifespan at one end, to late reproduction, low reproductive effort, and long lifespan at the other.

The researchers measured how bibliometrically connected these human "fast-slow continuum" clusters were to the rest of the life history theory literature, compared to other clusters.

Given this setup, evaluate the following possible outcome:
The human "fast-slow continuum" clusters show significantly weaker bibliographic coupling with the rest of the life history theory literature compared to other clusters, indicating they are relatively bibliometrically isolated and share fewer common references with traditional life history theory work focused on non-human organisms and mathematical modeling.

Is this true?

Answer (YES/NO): YES